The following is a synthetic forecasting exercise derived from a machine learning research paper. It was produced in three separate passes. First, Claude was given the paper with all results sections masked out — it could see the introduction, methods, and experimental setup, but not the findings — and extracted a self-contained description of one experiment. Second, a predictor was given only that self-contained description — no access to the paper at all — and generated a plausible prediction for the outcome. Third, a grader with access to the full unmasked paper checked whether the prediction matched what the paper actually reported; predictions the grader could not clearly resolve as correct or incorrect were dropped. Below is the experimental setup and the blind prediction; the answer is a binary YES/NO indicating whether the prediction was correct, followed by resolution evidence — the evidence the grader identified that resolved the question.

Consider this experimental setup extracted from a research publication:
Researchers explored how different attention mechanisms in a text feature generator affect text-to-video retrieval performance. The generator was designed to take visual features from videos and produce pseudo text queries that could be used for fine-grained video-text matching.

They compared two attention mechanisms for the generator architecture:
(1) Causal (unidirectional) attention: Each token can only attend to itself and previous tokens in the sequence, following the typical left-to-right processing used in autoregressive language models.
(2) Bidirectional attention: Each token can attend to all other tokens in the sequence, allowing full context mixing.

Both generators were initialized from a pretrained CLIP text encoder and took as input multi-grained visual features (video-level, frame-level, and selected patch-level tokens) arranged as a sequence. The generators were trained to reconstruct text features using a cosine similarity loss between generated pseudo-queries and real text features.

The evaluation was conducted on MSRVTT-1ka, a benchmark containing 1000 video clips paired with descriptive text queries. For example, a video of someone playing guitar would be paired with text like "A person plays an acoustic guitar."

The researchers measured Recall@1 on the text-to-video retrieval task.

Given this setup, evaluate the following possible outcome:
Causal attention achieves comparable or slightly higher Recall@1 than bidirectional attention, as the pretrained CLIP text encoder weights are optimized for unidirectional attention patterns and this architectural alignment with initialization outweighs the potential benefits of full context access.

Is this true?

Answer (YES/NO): YES